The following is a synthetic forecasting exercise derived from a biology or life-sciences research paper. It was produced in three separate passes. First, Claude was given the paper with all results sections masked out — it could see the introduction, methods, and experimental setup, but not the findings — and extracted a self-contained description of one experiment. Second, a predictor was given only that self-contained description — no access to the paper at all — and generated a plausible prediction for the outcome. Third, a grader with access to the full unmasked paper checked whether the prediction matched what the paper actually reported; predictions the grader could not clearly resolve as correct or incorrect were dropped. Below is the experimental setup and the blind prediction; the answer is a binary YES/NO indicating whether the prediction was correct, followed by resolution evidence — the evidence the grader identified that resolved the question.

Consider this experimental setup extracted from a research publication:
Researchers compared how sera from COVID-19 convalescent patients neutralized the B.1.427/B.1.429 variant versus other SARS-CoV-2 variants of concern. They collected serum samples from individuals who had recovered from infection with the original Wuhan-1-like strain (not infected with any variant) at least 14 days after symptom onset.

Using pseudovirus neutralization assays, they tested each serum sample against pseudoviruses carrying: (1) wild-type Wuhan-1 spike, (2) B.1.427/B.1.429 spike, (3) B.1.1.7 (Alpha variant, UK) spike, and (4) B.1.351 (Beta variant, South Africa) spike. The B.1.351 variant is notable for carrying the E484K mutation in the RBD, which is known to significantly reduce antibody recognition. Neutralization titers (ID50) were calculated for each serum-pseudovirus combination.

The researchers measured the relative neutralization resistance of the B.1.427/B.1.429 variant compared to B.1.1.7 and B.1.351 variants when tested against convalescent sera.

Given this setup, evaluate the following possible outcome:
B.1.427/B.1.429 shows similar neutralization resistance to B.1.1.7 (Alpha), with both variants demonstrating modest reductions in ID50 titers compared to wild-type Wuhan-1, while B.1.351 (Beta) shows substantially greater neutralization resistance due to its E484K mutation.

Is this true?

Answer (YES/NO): NO